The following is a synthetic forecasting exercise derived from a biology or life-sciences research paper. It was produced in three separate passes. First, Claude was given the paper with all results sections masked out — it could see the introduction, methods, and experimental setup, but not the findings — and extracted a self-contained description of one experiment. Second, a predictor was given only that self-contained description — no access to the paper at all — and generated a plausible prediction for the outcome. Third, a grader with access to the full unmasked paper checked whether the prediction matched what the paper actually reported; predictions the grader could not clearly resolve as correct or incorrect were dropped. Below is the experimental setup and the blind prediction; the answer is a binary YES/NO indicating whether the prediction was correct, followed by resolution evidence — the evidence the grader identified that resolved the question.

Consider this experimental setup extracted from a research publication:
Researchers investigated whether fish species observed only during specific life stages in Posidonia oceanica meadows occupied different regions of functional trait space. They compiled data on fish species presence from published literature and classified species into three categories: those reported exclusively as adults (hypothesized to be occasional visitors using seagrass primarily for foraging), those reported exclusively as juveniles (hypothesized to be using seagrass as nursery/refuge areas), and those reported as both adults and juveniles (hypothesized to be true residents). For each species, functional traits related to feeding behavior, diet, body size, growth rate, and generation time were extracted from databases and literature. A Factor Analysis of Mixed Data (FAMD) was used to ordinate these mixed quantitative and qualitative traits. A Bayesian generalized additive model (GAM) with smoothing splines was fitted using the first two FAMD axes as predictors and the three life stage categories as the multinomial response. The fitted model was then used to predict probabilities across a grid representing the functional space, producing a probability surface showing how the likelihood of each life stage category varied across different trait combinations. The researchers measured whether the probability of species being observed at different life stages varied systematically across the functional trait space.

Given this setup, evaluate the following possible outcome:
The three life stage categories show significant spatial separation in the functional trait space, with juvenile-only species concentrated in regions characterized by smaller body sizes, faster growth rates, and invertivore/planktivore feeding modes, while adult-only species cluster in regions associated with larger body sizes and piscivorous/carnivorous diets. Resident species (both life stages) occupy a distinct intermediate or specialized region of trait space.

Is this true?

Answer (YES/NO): NO